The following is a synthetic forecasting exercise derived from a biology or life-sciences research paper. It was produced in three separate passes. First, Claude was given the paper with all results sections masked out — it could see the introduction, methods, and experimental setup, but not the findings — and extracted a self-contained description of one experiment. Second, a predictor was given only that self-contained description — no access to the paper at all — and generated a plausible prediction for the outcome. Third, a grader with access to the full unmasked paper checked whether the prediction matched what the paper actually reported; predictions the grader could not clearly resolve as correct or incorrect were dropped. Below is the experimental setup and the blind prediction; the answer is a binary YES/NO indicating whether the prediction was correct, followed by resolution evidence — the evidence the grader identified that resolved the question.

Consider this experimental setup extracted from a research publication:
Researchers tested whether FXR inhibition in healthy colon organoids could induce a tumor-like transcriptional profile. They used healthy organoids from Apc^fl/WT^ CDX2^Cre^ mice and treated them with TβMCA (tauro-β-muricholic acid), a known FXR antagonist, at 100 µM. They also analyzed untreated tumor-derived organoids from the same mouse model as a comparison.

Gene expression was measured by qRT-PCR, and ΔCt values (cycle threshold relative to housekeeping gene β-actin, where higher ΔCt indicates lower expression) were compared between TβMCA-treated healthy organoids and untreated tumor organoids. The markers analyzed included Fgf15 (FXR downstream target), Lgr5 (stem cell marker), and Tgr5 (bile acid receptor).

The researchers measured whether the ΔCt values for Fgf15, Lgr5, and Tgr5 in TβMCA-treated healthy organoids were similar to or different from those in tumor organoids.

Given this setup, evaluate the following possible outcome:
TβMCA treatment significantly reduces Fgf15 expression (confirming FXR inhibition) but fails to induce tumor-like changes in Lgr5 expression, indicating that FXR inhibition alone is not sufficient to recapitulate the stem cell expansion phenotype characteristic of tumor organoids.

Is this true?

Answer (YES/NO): NO